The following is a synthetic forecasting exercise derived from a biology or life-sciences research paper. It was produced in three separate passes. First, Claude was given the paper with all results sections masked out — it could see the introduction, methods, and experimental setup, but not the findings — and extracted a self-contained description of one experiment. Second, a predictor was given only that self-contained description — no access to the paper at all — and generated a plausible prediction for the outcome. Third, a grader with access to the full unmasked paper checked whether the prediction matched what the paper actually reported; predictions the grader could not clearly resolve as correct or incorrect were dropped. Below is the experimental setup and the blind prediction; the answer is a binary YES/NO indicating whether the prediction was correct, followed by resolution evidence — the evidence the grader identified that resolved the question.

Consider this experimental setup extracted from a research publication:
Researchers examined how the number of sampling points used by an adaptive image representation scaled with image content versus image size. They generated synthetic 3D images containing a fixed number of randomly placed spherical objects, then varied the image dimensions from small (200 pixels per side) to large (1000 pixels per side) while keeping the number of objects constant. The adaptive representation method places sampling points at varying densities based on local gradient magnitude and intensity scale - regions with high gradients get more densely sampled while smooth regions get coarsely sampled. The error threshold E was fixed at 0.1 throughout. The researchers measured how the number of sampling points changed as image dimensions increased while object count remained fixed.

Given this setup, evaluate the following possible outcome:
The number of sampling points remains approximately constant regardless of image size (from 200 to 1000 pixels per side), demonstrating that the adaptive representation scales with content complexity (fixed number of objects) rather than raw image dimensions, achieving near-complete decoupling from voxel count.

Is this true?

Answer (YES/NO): YES